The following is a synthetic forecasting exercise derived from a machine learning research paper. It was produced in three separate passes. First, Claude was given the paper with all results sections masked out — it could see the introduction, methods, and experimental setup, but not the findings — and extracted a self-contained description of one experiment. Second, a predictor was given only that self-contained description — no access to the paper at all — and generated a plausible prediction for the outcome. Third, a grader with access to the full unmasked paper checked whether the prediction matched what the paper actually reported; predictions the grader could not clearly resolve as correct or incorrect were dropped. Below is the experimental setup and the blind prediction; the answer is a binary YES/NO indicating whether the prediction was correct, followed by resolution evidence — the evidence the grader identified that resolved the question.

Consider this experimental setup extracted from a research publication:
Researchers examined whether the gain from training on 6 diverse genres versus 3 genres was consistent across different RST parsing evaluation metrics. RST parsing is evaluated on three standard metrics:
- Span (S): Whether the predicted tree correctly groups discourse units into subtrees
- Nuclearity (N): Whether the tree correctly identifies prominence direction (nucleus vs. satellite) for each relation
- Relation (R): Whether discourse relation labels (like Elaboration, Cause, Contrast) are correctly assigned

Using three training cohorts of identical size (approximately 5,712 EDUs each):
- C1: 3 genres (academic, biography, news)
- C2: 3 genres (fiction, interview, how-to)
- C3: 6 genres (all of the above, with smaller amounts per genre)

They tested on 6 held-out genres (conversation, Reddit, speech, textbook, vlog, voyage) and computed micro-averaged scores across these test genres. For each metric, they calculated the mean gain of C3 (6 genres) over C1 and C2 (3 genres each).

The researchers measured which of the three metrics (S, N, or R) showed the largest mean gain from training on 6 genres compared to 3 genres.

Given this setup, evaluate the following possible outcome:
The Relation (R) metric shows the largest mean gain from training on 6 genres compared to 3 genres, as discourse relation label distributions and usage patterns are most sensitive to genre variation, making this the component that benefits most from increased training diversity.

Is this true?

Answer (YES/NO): YES